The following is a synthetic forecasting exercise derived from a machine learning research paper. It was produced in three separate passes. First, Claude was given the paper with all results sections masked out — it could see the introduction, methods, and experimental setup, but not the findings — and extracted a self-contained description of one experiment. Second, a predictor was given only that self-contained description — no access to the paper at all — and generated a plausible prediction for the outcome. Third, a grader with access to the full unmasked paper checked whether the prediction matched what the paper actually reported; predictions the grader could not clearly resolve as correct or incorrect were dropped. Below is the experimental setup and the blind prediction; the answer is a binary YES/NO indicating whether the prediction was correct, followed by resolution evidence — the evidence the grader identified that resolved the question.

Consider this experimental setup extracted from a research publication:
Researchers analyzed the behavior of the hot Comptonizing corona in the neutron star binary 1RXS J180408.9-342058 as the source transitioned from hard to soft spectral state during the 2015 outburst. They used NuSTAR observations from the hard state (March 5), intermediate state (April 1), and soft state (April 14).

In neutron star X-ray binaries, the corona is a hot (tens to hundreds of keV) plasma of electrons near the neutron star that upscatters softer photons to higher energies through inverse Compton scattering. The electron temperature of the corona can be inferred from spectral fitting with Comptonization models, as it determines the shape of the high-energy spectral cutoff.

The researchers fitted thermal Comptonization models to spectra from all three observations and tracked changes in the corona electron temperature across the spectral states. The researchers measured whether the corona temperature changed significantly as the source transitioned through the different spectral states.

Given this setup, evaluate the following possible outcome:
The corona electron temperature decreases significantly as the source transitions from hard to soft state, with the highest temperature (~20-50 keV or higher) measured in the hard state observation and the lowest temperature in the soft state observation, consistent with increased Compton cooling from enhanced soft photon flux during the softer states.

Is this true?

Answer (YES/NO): YES